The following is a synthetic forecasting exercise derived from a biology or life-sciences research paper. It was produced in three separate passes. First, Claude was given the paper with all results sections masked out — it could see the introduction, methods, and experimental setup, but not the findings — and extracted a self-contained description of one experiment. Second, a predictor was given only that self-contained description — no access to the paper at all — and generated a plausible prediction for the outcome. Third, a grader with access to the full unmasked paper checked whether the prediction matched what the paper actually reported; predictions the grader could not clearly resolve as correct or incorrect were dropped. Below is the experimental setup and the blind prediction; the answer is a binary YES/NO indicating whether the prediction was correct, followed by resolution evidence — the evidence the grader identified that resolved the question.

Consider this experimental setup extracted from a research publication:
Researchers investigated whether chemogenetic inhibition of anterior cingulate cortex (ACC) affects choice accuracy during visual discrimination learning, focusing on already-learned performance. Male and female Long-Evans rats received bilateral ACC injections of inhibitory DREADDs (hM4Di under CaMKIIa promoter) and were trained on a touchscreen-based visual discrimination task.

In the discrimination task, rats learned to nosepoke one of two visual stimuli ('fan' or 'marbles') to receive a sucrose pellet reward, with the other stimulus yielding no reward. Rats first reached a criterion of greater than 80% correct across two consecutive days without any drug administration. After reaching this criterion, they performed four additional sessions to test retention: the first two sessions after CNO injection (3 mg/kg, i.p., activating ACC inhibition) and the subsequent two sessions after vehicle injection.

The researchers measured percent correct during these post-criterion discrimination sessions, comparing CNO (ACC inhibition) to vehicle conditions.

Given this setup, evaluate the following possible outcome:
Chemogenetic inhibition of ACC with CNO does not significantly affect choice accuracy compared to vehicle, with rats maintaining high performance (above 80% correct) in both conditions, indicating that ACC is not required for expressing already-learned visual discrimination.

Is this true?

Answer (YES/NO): YES